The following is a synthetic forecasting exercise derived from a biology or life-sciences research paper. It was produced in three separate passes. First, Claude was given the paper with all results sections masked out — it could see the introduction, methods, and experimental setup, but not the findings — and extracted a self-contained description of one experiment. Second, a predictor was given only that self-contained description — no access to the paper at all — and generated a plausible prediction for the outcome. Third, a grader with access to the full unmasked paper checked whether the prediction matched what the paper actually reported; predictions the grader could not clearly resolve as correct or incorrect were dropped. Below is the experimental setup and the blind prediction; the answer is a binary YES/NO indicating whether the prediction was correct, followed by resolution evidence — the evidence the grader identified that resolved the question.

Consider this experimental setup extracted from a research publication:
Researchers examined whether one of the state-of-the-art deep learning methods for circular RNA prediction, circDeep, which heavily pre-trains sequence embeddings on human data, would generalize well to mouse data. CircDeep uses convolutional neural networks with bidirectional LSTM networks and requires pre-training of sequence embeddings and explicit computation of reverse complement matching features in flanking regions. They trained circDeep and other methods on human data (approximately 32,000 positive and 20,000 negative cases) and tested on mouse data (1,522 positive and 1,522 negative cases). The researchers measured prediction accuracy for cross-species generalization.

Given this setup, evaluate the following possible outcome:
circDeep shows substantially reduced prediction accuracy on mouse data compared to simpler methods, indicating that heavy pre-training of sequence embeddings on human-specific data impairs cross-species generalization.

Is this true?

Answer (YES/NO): YES